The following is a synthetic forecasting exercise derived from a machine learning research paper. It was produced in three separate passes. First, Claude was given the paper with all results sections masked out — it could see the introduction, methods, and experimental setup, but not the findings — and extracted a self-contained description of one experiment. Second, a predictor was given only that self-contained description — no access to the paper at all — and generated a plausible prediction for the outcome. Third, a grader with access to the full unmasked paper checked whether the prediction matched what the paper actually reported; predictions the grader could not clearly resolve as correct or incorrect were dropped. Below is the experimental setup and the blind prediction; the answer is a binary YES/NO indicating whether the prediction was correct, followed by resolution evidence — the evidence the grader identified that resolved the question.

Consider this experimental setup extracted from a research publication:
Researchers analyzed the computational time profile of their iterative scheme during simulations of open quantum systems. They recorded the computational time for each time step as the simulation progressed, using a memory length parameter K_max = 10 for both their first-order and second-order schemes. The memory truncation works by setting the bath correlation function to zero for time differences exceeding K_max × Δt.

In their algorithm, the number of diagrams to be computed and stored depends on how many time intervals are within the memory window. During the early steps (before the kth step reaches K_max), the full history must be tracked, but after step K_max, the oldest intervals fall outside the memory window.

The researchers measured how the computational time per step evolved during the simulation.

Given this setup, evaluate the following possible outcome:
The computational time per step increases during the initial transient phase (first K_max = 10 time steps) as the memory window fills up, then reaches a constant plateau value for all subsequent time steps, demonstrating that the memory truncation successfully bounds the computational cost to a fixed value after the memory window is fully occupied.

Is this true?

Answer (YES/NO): YES